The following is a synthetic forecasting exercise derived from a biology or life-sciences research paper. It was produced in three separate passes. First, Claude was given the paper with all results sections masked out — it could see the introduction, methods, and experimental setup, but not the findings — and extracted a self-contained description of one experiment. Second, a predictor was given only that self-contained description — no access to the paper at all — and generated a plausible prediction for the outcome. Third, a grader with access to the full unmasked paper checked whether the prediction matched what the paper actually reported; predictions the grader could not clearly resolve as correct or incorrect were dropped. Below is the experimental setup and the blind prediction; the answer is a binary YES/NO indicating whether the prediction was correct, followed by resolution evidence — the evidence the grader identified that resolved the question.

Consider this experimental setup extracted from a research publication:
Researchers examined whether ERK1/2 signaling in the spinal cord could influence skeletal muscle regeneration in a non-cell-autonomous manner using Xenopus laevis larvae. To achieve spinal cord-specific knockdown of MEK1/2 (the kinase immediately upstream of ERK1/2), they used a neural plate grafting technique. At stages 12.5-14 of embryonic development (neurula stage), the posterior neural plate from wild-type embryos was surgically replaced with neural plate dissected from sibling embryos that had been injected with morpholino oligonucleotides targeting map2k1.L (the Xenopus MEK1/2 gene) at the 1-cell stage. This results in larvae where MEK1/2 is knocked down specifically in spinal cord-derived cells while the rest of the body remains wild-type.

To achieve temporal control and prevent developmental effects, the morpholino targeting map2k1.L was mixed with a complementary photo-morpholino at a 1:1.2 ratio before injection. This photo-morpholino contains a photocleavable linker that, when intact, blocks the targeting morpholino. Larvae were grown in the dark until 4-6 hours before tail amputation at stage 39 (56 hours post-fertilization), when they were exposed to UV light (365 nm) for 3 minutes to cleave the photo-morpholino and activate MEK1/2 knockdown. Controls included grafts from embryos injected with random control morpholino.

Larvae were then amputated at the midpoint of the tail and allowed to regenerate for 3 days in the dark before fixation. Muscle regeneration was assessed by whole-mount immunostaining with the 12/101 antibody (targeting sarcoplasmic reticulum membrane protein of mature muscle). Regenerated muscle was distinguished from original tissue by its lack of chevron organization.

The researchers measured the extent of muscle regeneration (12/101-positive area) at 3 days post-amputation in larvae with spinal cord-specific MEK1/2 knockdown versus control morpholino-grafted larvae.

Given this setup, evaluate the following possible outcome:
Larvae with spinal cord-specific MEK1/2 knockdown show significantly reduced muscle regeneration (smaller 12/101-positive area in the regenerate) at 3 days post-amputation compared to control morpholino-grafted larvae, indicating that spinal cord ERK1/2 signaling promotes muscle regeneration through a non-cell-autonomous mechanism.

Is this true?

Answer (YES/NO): NO